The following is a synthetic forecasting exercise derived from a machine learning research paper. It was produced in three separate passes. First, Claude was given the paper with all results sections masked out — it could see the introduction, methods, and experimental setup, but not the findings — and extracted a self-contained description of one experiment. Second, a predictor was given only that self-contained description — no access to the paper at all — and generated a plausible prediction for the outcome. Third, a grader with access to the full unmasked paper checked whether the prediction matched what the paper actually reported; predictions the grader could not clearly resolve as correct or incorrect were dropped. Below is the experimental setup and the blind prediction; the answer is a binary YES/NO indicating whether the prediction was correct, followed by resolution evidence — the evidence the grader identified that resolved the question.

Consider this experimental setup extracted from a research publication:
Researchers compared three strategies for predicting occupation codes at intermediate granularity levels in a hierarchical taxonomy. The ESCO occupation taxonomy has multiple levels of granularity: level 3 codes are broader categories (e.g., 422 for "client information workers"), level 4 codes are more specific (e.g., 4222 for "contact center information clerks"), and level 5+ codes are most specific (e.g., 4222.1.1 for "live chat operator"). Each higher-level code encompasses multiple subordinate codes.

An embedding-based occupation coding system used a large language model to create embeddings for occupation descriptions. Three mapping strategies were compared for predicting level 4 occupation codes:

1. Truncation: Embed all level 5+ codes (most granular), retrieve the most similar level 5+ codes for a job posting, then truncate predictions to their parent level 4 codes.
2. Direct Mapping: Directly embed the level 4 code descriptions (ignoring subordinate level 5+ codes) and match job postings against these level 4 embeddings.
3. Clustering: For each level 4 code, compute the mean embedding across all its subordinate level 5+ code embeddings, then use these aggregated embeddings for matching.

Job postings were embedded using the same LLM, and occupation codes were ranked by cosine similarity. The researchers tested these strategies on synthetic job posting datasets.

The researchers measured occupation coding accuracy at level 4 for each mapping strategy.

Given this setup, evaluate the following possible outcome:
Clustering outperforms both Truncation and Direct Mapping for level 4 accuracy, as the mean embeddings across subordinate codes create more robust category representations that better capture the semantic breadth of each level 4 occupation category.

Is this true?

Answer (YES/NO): NO